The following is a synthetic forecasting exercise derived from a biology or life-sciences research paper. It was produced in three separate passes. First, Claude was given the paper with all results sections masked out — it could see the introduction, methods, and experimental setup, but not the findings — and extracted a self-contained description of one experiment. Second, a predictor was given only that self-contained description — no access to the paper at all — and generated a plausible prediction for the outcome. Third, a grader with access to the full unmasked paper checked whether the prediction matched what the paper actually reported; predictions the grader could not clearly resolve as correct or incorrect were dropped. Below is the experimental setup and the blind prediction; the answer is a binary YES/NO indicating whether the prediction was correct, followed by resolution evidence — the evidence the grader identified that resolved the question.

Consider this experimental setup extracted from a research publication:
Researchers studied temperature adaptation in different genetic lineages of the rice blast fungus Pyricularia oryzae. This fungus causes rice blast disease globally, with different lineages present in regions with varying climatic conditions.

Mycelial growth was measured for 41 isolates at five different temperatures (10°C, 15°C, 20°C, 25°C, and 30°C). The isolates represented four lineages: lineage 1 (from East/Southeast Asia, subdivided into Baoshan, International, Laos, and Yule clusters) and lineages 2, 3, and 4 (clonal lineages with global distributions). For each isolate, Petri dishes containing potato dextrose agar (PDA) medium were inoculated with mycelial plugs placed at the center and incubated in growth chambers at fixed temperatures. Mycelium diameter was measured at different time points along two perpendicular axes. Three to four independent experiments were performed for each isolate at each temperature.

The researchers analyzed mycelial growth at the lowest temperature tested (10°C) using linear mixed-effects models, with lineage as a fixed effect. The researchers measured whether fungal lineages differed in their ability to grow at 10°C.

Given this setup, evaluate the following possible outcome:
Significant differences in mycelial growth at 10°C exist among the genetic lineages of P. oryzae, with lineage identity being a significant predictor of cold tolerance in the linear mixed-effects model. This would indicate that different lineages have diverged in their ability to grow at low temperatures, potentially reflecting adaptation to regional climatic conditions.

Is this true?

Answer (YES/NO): YES